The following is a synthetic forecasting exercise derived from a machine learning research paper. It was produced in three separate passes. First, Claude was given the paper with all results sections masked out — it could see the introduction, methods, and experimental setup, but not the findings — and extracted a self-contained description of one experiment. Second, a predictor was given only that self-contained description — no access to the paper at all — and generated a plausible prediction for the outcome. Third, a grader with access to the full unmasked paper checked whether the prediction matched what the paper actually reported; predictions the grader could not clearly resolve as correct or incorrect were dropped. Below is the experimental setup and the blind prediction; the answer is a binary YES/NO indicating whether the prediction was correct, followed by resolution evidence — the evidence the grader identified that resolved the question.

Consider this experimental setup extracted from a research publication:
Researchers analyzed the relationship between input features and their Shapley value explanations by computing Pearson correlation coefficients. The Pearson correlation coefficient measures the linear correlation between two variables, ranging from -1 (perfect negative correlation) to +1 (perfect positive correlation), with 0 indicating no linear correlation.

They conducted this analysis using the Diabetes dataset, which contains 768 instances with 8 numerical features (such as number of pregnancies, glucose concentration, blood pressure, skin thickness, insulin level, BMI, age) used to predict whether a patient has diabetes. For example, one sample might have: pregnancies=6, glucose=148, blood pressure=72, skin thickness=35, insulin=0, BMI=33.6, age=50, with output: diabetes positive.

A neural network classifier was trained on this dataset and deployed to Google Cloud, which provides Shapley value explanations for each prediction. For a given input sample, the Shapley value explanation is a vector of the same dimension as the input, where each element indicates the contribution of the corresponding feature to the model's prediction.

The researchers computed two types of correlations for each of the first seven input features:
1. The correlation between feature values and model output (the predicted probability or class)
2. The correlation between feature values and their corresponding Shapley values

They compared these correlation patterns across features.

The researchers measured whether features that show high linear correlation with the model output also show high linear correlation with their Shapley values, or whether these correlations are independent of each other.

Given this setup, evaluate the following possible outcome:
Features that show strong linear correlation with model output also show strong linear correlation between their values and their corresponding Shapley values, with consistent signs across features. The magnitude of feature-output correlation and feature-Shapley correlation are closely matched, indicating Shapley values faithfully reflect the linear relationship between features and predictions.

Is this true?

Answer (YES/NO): YES